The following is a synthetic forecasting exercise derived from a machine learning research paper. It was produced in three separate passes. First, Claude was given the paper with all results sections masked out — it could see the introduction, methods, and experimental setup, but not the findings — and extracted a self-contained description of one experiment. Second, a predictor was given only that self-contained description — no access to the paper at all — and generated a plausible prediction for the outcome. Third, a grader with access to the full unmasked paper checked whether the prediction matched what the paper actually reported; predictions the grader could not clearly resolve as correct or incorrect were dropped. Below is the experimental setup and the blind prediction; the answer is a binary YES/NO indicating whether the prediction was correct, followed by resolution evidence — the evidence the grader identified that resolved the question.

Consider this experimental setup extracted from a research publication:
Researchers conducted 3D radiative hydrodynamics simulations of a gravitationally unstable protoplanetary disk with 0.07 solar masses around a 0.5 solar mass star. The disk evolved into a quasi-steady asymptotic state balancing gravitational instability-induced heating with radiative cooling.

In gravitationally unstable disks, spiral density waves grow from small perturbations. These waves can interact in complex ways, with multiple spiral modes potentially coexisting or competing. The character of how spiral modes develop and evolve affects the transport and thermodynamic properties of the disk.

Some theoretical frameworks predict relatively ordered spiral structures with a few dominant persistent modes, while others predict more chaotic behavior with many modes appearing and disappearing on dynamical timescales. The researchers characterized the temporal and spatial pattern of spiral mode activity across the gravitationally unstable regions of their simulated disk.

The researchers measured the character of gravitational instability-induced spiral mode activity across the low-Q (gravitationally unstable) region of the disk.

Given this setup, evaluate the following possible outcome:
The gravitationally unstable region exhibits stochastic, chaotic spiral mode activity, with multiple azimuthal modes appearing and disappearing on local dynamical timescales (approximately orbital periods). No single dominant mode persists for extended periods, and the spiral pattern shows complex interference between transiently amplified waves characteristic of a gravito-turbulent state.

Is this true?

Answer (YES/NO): NO